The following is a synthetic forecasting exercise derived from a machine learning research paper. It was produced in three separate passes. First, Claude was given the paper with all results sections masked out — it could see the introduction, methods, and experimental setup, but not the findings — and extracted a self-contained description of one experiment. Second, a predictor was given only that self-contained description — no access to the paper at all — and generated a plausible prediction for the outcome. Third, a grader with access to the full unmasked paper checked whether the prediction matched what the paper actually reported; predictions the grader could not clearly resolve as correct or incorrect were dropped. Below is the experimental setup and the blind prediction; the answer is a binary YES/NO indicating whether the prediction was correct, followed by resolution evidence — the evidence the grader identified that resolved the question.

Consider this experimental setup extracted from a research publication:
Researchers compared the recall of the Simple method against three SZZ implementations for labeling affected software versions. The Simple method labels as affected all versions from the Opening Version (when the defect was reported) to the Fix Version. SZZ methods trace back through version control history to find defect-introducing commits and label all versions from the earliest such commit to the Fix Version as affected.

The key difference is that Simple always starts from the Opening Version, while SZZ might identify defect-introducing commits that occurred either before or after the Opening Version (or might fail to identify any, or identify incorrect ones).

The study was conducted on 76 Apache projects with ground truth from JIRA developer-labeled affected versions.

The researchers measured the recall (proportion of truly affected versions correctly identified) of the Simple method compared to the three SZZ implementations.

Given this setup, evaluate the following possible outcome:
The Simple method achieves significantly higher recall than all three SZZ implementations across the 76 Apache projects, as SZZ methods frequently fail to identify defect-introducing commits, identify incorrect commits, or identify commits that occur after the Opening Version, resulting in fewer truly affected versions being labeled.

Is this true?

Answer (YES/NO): NO